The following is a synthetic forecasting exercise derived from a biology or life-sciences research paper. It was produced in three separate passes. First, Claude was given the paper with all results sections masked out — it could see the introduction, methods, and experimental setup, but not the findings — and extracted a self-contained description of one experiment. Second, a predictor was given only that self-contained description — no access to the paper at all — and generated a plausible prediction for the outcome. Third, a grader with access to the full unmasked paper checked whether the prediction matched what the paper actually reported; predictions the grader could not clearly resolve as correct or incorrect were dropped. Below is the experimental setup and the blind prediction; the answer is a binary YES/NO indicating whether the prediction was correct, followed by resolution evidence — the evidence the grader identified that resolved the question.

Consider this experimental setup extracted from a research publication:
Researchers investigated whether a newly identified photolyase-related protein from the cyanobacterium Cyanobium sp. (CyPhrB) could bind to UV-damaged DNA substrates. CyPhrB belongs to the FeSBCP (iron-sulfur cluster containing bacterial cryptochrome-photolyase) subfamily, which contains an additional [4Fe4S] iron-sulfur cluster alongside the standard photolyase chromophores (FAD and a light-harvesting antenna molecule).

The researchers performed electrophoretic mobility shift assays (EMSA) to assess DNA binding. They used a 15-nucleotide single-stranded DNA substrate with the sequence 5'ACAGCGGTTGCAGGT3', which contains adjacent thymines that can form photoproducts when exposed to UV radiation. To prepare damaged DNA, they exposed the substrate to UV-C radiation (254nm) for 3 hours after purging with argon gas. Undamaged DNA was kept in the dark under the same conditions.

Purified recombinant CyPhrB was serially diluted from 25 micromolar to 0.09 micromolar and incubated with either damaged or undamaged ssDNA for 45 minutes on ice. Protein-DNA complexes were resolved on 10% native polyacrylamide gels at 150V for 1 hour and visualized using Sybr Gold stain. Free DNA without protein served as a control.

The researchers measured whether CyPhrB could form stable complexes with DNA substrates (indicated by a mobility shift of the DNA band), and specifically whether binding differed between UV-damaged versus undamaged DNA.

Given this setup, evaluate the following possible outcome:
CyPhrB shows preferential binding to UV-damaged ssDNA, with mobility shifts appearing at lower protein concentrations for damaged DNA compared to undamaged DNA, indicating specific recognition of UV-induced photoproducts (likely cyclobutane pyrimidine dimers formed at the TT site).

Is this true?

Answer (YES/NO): NO